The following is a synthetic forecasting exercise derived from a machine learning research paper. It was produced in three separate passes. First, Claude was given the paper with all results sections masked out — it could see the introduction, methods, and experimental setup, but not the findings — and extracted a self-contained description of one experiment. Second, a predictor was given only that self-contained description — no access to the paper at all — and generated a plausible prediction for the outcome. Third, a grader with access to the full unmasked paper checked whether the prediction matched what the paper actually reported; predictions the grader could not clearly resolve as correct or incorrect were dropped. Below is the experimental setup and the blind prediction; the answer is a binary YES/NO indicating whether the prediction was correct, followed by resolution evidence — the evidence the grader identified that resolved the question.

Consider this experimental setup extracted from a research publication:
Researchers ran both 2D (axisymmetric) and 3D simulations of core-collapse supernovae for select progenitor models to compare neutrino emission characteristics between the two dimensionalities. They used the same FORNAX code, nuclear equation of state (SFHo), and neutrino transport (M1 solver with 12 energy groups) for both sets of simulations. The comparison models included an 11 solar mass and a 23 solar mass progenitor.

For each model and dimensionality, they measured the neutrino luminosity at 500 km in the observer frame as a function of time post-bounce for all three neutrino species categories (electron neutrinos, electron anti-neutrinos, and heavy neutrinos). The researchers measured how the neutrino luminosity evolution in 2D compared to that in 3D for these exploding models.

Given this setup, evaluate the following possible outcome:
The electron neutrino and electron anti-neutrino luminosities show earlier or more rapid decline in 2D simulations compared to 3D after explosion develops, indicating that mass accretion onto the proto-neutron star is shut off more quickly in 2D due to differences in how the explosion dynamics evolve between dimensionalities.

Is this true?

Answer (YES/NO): NO